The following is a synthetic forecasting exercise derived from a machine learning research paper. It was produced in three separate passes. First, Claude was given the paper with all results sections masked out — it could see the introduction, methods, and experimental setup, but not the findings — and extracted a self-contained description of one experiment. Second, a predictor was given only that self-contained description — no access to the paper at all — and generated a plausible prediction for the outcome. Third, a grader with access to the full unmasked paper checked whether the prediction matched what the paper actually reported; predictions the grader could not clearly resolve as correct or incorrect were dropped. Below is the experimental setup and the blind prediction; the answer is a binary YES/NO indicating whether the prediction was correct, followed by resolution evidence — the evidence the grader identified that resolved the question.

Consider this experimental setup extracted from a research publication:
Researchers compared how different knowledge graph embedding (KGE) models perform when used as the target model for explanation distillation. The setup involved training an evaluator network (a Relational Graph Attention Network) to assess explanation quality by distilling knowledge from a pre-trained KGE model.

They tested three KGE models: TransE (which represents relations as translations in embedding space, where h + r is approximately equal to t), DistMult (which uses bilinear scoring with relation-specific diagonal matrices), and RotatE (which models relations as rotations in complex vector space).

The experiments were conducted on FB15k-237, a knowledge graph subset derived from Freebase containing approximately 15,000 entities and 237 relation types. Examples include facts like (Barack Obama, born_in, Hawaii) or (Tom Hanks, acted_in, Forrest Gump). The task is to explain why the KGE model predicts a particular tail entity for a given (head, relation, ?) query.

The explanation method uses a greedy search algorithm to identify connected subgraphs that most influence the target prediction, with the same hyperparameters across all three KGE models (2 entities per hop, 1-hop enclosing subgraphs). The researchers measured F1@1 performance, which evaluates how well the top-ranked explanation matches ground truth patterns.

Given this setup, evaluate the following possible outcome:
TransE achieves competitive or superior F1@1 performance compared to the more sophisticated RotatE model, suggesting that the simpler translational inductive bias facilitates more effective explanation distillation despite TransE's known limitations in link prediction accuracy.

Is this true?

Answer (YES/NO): NO